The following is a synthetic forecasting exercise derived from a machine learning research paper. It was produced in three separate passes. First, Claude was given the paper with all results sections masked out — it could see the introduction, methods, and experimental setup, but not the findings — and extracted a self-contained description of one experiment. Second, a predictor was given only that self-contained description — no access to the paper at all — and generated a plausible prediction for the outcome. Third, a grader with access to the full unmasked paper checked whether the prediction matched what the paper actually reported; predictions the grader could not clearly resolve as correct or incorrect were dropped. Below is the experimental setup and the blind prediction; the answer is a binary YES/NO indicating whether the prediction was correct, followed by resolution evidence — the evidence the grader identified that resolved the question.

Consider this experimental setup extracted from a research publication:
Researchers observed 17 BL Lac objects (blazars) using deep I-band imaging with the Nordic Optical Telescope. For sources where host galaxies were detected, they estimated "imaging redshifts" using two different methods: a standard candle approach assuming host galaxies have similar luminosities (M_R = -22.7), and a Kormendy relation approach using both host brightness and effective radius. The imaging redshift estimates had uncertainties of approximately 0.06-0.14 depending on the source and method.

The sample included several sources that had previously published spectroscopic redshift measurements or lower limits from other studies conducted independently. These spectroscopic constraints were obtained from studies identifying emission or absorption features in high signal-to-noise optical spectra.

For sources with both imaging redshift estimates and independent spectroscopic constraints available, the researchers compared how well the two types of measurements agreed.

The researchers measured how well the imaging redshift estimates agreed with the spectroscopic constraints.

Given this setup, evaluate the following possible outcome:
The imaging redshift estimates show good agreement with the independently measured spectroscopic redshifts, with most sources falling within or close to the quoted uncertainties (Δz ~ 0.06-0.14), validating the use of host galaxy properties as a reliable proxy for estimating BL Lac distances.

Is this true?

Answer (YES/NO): YES